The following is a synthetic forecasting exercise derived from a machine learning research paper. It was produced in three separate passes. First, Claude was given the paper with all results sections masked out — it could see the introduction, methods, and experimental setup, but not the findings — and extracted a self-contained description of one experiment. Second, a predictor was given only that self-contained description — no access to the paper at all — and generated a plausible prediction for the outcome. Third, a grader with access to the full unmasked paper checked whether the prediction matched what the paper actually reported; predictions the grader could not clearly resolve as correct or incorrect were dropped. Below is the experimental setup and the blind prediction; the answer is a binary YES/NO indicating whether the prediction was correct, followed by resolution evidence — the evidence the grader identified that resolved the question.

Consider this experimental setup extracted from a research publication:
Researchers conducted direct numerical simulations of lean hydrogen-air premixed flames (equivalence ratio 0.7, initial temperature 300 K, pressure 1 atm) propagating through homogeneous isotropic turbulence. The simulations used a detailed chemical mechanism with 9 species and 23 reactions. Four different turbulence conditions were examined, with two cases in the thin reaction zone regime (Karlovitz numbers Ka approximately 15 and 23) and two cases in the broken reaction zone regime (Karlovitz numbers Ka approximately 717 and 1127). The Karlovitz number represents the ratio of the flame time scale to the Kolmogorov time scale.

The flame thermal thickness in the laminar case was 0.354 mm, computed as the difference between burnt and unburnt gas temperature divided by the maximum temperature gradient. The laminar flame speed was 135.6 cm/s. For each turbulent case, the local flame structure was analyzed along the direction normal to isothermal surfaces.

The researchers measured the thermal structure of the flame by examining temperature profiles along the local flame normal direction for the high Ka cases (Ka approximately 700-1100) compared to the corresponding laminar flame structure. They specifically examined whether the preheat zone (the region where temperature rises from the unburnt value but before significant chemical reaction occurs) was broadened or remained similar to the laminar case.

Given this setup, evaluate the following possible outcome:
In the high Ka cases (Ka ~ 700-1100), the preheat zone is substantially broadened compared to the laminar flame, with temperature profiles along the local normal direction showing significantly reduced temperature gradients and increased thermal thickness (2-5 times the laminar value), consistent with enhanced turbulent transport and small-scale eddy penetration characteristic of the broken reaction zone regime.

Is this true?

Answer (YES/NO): NO